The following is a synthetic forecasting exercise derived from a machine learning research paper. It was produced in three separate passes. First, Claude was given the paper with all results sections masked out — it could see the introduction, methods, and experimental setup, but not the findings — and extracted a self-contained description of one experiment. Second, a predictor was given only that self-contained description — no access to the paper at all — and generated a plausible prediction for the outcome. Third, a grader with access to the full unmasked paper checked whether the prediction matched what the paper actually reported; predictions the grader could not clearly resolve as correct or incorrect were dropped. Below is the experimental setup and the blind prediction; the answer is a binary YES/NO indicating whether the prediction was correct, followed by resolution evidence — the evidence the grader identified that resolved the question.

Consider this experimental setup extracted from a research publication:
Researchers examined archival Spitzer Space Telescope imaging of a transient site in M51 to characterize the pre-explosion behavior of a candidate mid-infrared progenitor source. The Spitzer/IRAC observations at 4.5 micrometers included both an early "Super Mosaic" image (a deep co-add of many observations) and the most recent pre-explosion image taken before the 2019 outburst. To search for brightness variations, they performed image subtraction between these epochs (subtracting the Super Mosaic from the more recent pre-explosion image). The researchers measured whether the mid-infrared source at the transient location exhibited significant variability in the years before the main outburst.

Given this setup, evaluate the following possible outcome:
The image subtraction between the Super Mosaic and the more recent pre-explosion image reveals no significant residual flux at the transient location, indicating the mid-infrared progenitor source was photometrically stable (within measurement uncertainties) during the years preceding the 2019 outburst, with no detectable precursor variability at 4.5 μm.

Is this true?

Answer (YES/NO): NO